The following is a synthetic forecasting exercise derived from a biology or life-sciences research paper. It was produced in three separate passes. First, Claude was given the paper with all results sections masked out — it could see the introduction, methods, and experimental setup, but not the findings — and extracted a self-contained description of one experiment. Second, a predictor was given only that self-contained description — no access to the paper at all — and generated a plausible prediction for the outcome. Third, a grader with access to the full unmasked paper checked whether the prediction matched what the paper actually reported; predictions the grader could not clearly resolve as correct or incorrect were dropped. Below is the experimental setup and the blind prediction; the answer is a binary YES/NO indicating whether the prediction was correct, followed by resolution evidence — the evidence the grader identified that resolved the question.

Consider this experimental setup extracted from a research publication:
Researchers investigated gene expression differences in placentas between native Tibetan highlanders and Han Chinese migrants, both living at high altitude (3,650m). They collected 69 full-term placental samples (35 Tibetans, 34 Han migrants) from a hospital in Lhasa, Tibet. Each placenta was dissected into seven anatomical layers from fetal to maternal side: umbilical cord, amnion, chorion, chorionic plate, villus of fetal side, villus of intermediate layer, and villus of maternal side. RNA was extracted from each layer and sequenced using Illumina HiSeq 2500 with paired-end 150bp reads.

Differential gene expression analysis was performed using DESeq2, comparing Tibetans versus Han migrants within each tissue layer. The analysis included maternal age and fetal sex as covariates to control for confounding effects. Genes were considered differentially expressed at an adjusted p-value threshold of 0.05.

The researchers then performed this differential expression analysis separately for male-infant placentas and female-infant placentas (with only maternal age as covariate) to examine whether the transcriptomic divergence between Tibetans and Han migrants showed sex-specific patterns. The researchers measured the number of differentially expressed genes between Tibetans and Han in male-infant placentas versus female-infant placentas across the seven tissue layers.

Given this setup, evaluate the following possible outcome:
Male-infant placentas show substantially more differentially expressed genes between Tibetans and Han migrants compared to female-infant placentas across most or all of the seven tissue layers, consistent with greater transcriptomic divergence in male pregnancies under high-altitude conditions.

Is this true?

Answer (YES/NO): YES